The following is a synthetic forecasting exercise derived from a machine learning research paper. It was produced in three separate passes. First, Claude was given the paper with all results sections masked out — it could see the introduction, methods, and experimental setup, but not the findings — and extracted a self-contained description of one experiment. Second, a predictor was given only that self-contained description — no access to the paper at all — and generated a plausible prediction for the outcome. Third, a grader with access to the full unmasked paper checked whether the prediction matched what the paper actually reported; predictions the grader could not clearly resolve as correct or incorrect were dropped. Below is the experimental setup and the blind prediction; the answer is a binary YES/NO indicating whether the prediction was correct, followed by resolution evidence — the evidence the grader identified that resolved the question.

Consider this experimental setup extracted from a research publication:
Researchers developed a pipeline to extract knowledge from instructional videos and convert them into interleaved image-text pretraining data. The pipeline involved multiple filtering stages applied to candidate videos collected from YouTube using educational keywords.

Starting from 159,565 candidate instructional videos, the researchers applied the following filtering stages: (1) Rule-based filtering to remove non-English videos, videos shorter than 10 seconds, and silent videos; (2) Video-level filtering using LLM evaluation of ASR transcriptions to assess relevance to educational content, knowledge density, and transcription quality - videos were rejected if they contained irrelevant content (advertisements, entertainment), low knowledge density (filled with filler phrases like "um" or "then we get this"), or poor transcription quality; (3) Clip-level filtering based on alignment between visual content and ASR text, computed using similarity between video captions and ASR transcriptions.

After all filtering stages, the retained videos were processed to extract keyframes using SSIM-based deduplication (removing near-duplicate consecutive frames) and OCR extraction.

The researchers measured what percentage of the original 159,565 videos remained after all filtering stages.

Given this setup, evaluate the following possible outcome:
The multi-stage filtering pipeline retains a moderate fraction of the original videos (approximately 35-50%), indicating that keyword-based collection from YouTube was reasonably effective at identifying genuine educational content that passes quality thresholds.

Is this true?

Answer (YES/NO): YES